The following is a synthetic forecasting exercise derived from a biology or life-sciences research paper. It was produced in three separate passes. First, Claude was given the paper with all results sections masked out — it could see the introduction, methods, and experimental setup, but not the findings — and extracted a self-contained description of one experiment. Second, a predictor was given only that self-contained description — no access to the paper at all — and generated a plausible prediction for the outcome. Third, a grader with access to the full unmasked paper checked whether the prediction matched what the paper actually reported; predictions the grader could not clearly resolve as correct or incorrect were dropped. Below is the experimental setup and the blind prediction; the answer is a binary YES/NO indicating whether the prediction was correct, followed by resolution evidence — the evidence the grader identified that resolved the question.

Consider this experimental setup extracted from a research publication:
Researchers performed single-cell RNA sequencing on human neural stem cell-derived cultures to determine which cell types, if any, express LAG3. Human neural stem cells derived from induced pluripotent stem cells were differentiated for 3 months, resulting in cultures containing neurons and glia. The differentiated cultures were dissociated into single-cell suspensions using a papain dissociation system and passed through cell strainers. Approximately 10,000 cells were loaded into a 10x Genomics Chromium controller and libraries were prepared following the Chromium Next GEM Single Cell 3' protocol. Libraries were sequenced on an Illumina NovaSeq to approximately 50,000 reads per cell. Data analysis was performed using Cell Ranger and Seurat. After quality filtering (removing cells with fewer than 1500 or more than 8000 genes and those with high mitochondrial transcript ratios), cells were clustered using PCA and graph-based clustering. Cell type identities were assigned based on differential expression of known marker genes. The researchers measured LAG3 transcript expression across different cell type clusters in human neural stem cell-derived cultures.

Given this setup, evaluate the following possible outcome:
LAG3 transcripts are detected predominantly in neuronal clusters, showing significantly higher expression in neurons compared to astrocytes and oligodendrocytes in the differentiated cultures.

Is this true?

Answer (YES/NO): NO